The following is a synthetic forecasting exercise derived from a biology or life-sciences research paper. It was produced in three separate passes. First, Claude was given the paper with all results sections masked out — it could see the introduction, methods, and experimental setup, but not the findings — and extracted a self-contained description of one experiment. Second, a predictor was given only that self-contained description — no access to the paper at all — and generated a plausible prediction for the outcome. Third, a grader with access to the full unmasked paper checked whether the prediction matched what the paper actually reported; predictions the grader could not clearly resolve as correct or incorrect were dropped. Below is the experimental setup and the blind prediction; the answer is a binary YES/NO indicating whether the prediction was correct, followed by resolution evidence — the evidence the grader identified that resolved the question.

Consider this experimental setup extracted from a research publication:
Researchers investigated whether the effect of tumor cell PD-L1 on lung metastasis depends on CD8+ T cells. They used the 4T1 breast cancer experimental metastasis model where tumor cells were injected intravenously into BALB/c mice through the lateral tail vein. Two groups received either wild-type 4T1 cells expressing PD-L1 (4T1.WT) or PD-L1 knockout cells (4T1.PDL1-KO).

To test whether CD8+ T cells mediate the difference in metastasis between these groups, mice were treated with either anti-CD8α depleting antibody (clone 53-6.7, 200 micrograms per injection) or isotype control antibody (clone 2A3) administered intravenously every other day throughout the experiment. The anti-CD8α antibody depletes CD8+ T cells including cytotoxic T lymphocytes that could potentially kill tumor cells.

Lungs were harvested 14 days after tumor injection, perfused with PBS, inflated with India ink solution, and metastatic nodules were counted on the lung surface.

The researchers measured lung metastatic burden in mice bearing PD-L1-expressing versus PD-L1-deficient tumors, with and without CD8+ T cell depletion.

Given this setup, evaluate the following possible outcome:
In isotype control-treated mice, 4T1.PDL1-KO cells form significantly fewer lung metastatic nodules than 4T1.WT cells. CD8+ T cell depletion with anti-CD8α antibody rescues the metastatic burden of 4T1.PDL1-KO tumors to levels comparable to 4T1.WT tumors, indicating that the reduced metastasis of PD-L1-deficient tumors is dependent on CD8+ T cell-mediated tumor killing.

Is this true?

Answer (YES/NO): YES